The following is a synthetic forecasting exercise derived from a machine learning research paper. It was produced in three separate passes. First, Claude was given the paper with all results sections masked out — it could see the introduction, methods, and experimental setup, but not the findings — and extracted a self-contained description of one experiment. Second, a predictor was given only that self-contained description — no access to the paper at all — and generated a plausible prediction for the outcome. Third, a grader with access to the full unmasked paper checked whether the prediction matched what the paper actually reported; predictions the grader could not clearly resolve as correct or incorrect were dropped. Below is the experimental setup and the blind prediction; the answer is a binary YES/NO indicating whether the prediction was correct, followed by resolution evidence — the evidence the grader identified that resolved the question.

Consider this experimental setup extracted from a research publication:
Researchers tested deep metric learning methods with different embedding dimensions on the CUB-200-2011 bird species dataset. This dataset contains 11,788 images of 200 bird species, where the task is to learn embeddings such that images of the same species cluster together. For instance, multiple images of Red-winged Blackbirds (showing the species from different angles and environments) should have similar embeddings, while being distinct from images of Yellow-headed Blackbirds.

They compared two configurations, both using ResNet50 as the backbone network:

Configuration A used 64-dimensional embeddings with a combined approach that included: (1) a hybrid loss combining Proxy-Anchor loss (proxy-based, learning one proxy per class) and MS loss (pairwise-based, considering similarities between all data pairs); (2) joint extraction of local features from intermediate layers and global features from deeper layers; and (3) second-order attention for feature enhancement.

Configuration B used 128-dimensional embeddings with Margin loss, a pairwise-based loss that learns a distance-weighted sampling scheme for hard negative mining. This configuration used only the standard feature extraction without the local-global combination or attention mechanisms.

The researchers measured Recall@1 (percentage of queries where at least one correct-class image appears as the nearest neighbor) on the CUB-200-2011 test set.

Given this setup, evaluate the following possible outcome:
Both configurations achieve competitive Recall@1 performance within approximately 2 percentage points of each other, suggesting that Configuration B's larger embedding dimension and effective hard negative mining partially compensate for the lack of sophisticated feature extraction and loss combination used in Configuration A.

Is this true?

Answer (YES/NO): YES